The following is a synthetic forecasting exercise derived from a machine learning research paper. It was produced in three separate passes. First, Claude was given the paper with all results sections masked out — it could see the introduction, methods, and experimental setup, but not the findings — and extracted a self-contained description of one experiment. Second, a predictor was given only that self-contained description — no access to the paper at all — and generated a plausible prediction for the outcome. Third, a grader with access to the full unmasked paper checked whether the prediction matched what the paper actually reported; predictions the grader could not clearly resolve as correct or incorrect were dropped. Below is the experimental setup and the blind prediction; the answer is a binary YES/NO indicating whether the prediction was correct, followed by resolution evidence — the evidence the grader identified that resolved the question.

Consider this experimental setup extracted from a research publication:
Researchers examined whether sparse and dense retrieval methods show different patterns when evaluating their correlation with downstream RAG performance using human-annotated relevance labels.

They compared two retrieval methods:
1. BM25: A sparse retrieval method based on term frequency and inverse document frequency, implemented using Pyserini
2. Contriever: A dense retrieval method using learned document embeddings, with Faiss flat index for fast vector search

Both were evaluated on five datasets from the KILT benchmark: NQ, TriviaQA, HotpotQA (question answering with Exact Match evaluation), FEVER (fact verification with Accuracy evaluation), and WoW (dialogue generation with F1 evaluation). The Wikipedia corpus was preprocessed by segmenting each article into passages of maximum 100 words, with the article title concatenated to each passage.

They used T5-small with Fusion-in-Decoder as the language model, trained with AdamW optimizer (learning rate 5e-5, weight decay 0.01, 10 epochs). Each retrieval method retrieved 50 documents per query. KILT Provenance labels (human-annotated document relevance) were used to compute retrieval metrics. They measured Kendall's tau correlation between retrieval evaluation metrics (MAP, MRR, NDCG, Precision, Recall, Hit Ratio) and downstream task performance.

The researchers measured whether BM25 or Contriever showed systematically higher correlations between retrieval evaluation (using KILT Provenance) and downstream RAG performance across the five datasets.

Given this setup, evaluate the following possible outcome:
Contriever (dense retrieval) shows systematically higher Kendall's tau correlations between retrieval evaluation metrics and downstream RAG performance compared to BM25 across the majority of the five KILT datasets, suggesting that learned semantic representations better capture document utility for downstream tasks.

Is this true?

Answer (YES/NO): NO